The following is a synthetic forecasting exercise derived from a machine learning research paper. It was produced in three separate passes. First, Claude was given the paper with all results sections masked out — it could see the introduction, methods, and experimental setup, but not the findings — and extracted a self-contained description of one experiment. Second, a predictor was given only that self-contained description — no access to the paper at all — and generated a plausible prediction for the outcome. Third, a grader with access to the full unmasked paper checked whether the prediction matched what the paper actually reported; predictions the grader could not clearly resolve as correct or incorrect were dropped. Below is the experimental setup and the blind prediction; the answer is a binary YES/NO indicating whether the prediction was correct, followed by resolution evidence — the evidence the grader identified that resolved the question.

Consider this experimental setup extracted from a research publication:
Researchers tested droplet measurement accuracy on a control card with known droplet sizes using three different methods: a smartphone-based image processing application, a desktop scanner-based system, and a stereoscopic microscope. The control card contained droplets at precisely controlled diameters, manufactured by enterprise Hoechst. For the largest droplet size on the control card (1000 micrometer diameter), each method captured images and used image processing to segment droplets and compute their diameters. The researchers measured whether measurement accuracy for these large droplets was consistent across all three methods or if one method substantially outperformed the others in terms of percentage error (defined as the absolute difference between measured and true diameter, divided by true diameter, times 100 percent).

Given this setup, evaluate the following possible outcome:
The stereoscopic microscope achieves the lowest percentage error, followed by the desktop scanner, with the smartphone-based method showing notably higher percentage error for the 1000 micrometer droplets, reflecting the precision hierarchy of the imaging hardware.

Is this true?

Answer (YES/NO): NO